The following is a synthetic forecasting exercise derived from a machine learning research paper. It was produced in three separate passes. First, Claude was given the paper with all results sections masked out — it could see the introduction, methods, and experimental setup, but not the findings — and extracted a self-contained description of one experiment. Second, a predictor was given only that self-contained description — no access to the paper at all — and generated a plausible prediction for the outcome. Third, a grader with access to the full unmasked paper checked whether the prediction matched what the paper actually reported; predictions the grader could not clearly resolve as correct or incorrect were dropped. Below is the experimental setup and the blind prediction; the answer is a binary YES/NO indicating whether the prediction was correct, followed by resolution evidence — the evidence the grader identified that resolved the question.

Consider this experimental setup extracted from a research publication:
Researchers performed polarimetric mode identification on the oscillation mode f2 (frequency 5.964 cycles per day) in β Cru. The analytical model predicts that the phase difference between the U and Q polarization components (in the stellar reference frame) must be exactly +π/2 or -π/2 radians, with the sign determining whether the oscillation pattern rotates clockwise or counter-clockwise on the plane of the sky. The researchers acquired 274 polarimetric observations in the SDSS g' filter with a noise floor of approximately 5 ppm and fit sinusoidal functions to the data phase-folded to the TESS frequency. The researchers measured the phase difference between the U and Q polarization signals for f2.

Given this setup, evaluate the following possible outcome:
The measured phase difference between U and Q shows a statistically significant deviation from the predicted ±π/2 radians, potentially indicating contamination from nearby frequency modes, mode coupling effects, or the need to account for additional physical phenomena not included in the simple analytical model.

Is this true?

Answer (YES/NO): NO